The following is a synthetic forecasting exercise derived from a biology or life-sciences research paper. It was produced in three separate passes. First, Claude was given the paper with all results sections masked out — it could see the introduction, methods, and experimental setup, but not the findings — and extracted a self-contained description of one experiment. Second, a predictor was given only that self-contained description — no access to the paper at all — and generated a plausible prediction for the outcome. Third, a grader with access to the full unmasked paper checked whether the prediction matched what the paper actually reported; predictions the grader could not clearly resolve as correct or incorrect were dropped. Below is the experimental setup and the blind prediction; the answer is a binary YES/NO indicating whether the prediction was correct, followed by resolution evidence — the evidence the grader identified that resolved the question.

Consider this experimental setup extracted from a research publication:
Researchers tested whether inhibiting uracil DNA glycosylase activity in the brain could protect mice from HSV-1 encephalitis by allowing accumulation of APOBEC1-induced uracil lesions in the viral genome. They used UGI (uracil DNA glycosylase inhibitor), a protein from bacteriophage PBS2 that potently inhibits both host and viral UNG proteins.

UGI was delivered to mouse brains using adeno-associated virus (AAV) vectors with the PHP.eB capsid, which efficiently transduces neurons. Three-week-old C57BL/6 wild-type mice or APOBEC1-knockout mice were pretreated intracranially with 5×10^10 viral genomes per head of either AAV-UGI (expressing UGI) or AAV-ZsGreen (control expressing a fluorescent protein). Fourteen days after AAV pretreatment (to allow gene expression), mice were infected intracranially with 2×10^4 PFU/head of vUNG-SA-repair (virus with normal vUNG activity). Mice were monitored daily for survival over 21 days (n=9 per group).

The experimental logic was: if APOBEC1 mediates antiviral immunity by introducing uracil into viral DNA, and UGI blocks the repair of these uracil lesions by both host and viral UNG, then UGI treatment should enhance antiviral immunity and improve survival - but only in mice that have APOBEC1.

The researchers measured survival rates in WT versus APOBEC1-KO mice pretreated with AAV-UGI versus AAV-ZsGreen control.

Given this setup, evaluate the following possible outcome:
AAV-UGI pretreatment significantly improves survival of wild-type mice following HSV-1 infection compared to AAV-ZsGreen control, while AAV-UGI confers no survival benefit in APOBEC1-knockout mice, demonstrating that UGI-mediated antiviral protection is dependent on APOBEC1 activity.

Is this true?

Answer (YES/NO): YES